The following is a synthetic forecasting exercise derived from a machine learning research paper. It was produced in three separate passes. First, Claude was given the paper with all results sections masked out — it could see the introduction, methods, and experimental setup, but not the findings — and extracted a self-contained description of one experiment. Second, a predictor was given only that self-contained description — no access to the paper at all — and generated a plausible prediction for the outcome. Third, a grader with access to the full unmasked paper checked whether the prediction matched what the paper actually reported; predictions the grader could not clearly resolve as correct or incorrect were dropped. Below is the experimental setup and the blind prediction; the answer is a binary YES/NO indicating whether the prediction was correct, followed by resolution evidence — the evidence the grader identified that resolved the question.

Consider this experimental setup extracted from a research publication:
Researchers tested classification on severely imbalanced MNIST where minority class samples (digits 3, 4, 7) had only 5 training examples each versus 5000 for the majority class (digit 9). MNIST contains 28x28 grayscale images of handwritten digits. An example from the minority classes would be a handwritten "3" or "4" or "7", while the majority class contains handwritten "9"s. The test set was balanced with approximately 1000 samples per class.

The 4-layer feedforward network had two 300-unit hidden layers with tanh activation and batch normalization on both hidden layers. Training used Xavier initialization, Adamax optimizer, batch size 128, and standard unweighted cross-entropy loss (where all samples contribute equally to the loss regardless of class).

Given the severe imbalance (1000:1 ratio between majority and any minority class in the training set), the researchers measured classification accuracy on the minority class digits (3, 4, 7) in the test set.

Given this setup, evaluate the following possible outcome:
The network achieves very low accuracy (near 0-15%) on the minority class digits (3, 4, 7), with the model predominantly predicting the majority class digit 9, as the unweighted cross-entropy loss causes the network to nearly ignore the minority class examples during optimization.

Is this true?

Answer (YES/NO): YES